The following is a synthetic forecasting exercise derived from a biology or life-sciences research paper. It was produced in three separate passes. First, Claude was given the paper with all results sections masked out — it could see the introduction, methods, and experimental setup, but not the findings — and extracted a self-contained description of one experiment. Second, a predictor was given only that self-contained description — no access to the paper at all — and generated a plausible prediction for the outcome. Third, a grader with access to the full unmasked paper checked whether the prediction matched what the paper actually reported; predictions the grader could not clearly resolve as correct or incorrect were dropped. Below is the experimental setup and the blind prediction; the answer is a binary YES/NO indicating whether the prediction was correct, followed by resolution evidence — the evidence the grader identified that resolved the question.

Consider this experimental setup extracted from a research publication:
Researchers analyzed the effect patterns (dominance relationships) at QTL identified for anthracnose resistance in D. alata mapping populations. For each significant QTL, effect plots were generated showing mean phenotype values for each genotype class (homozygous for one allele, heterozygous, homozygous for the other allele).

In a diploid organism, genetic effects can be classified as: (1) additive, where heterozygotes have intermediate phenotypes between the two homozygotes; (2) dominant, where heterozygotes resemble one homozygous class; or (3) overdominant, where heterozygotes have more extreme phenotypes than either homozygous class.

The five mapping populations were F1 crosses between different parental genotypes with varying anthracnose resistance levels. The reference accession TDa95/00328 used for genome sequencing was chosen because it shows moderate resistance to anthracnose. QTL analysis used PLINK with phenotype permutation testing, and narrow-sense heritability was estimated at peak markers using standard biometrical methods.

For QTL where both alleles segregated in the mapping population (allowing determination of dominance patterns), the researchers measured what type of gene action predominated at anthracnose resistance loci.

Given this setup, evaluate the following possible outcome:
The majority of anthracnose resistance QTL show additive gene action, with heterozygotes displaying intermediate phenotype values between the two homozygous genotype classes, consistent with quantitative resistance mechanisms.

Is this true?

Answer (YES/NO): YES